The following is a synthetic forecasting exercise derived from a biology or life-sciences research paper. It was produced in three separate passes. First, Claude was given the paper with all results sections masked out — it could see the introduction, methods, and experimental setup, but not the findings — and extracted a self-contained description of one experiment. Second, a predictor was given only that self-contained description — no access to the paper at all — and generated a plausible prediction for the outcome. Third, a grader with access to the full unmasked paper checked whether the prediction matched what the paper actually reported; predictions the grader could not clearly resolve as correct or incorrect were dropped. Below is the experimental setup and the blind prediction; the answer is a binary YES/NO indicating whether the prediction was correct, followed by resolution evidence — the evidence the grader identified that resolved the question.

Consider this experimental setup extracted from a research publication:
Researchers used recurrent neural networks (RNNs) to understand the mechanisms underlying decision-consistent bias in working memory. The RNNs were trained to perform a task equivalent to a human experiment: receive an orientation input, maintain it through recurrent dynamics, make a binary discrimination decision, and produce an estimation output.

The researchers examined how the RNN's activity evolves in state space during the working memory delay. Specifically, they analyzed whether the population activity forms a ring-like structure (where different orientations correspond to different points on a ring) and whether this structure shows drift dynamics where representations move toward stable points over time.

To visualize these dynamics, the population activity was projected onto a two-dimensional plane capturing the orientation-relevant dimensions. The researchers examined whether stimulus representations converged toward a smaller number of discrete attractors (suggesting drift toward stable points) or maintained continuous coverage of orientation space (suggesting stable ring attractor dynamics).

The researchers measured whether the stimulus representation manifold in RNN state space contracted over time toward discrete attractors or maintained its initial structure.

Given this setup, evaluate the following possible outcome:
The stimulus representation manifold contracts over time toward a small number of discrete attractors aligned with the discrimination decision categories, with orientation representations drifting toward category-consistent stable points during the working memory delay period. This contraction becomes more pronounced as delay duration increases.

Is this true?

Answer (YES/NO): NO